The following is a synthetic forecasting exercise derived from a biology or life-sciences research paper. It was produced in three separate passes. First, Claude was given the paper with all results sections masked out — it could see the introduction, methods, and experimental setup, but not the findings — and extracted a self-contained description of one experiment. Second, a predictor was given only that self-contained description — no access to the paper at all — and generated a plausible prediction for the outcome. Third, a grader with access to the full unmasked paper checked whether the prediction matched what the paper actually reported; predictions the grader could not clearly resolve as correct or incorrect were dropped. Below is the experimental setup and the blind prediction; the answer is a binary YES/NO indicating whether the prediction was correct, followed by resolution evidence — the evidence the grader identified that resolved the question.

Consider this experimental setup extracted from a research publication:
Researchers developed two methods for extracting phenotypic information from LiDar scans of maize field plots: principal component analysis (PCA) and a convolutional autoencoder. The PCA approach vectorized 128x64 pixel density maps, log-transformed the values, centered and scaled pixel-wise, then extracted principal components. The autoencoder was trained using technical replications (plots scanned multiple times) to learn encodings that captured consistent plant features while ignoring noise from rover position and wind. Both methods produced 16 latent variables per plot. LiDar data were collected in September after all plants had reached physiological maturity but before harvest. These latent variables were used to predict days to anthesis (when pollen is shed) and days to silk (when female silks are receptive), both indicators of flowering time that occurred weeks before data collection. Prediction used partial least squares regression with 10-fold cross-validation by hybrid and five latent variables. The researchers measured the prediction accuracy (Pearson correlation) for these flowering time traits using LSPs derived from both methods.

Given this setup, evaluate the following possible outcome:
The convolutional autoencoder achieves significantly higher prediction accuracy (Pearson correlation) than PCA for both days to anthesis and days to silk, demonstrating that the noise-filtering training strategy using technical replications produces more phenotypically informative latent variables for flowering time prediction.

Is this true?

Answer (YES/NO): NO